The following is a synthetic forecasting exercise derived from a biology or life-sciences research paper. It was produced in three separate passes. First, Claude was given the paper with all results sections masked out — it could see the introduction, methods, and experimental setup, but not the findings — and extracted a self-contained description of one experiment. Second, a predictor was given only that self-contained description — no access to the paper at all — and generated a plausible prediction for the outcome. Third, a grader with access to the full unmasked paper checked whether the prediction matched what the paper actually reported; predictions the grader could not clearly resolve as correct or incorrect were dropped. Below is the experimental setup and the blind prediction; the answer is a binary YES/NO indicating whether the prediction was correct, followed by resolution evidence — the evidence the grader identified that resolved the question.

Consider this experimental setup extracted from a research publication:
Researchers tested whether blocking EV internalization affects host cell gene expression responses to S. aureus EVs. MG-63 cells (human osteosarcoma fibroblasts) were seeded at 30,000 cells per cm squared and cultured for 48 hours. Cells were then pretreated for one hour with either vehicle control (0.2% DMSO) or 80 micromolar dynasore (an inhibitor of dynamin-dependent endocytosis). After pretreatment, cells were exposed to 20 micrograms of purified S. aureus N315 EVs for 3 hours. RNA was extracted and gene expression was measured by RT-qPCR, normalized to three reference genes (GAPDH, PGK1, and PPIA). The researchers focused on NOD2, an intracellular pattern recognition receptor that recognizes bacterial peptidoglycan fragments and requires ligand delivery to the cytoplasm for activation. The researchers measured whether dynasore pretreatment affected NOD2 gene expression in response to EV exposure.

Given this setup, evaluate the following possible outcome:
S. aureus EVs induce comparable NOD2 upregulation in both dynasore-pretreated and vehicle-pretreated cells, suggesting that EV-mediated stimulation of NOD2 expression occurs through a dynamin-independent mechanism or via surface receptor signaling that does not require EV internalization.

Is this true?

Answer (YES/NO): YES